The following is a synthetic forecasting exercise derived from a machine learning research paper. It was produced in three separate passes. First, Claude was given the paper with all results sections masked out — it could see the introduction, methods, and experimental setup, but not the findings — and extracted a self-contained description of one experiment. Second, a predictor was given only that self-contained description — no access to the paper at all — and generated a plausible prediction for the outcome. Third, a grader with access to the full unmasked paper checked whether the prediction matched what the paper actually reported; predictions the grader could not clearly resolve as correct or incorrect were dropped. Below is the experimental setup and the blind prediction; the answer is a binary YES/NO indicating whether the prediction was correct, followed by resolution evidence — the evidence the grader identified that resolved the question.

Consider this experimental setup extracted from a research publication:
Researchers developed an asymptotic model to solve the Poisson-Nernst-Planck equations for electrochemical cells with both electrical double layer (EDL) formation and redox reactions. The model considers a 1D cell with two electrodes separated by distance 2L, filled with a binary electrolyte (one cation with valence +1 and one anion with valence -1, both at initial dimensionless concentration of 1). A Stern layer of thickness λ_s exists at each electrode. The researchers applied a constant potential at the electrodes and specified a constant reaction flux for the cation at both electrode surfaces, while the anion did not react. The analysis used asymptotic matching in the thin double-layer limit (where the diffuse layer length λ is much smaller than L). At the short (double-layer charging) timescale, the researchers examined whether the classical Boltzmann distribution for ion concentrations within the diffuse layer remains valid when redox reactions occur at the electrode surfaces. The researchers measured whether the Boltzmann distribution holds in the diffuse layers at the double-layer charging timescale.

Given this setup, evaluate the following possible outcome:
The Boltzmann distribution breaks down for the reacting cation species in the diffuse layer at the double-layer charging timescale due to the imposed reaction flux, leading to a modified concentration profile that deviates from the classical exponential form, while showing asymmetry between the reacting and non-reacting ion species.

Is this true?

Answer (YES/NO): NO